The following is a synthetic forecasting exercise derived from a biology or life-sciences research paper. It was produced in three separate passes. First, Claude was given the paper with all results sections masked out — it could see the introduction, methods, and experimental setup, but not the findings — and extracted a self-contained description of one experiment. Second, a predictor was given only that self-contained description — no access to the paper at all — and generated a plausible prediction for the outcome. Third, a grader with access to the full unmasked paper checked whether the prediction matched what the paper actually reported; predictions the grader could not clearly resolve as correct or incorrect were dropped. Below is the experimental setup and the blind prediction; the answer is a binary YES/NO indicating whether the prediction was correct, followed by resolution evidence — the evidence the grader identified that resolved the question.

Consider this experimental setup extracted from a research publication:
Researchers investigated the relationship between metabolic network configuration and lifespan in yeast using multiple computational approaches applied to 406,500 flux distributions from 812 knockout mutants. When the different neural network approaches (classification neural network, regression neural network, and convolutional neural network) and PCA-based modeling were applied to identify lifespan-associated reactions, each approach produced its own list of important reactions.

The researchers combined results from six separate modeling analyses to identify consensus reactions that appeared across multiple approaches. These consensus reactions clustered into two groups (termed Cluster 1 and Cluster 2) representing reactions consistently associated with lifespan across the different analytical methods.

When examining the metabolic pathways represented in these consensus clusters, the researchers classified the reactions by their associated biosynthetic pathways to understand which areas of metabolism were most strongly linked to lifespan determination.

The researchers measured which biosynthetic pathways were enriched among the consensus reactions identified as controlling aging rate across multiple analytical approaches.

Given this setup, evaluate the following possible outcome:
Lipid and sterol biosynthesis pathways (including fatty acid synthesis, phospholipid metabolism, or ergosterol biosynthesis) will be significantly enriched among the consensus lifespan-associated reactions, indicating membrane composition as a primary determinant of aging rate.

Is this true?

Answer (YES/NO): YES